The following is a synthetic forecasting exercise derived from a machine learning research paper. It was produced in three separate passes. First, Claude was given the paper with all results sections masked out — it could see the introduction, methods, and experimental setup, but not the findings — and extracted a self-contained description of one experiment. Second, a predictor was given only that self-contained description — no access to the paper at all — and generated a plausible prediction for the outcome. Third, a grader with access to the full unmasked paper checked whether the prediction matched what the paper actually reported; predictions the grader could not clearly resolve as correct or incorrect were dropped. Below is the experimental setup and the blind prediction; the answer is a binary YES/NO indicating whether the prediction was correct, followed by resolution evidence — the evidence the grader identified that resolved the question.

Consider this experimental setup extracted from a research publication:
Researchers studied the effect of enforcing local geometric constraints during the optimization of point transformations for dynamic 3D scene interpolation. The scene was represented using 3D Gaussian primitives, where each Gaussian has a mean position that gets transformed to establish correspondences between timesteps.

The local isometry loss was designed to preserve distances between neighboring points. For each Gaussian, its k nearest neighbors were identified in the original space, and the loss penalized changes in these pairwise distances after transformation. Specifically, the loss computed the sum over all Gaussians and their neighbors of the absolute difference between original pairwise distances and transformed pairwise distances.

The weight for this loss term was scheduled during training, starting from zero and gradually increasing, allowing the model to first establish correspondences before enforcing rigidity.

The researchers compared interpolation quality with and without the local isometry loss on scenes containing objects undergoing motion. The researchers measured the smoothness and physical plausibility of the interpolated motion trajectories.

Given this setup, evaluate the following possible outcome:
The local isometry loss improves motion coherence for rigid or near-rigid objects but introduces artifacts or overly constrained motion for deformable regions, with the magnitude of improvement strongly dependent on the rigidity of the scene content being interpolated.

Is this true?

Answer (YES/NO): NO